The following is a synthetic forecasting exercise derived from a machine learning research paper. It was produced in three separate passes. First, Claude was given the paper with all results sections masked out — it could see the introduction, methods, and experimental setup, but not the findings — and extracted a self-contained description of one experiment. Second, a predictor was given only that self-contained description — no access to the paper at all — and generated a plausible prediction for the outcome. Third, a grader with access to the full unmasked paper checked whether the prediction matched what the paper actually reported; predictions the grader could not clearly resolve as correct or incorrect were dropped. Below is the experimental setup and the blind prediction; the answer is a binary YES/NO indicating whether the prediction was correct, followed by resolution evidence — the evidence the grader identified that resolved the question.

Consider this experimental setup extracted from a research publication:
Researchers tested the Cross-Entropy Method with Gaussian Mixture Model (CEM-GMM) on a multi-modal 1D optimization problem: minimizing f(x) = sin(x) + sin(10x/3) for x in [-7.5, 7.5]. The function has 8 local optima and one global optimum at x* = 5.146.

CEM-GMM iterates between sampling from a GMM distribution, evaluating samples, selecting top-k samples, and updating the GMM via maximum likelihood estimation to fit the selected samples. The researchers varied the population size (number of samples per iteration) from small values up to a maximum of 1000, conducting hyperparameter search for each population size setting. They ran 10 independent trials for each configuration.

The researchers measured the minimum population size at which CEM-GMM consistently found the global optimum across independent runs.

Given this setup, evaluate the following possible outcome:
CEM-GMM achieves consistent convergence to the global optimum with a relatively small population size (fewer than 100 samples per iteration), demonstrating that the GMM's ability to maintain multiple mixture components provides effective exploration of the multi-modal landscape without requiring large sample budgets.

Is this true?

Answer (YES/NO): NO